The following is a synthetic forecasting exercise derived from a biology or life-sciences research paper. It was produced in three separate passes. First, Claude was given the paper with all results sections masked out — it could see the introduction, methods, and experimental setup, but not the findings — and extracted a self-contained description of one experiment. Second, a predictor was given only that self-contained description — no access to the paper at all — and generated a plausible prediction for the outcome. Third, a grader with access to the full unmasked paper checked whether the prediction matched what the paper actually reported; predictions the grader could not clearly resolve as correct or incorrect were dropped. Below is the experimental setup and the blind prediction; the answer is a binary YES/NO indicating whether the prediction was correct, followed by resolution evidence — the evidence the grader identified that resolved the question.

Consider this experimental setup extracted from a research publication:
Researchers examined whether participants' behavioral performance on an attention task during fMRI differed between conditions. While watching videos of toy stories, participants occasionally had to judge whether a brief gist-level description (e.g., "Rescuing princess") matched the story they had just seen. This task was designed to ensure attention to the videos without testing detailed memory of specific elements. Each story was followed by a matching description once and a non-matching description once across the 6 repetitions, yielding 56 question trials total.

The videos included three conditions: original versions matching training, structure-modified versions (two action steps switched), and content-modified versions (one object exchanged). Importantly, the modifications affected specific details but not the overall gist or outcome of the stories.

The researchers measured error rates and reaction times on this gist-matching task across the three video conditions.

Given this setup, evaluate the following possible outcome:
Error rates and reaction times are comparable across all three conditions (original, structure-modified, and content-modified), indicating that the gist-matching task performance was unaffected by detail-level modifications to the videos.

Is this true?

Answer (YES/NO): YES